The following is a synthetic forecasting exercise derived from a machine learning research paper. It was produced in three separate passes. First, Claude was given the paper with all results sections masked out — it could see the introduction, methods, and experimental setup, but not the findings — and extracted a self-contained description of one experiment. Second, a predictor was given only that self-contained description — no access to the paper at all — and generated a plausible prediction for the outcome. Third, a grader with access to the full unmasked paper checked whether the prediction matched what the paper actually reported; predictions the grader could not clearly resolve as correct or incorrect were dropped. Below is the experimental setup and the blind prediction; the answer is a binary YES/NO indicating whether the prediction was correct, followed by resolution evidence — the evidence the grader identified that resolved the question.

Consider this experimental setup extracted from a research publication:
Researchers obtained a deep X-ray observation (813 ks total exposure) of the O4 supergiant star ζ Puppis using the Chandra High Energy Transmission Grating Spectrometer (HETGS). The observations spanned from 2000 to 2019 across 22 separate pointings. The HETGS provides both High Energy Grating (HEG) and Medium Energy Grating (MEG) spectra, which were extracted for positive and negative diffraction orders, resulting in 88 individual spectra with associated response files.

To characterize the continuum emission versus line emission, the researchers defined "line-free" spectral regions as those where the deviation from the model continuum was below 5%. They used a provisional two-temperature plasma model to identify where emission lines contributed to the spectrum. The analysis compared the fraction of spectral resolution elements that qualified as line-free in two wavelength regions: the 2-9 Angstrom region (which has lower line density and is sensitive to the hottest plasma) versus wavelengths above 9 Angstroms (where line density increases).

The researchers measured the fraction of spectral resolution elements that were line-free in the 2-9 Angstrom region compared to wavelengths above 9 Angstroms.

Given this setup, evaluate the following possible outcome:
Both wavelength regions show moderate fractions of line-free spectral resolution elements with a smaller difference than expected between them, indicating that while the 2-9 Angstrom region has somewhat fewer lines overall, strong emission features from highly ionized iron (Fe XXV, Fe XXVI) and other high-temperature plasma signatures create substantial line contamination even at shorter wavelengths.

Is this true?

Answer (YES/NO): NO